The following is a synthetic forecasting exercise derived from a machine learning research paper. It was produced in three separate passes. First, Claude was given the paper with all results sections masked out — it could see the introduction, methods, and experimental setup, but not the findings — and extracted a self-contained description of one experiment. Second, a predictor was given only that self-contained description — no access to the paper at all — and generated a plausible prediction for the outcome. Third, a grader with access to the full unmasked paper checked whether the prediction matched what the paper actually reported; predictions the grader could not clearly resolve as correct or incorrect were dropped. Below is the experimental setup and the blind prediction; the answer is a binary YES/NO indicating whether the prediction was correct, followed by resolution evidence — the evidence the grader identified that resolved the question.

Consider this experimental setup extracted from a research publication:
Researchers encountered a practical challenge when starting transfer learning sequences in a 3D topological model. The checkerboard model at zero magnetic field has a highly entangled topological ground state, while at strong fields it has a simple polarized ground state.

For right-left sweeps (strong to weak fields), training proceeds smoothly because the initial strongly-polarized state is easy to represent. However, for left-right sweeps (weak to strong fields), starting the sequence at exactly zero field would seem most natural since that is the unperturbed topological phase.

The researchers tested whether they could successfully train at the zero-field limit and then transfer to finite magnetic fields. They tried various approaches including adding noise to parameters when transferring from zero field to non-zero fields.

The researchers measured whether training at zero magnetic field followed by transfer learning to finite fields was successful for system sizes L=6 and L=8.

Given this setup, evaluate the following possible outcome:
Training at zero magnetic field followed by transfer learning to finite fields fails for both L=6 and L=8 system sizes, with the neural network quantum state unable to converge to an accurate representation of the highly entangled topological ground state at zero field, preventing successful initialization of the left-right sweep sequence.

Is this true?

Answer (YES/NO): NO